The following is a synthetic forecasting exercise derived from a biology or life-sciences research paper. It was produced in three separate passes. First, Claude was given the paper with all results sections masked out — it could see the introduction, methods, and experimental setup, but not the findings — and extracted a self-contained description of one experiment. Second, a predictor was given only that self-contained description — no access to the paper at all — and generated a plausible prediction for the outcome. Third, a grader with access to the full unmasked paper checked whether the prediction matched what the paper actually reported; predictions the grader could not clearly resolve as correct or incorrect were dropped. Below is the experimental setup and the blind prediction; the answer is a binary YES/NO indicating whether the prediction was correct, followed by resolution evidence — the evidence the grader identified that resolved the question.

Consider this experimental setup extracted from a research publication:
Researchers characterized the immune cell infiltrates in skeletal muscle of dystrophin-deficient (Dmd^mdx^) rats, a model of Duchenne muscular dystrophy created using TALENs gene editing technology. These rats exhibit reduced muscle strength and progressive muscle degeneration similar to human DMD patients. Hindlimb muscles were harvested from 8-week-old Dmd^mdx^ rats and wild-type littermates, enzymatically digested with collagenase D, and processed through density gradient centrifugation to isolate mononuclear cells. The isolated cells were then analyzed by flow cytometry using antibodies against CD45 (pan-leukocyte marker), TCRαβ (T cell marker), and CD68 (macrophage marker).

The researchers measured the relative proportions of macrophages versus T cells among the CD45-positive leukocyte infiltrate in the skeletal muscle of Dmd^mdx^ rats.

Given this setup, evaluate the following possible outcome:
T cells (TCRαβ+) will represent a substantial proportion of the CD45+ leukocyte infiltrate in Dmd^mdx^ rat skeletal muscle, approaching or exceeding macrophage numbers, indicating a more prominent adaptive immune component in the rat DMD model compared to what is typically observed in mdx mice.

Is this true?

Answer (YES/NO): NO